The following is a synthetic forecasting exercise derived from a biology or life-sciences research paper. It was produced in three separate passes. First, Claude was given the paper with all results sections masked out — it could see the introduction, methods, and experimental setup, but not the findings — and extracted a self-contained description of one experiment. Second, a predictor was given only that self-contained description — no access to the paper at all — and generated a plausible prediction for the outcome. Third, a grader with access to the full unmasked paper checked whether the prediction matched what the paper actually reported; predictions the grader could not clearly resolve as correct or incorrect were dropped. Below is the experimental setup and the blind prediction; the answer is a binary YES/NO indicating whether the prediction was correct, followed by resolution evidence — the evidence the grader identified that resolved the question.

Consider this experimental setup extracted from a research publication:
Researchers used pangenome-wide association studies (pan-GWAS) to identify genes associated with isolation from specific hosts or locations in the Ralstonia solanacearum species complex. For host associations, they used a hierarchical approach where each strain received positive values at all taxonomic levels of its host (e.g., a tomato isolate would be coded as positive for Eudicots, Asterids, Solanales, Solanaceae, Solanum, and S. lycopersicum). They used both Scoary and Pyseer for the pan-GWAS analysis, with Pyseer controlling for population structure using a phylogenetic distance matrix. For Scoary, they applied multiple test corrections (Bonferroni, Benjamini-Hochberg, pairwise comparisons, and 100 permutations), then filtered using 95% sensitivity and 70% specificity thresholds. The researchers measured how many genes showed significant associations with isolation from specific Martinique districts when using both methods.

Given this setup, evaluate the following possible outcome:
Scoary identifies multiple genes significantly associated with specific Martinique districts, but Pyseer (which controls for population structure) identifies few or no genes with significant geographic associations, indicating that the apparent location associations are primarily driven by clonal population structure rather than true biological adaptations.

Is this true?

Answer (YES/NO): NO